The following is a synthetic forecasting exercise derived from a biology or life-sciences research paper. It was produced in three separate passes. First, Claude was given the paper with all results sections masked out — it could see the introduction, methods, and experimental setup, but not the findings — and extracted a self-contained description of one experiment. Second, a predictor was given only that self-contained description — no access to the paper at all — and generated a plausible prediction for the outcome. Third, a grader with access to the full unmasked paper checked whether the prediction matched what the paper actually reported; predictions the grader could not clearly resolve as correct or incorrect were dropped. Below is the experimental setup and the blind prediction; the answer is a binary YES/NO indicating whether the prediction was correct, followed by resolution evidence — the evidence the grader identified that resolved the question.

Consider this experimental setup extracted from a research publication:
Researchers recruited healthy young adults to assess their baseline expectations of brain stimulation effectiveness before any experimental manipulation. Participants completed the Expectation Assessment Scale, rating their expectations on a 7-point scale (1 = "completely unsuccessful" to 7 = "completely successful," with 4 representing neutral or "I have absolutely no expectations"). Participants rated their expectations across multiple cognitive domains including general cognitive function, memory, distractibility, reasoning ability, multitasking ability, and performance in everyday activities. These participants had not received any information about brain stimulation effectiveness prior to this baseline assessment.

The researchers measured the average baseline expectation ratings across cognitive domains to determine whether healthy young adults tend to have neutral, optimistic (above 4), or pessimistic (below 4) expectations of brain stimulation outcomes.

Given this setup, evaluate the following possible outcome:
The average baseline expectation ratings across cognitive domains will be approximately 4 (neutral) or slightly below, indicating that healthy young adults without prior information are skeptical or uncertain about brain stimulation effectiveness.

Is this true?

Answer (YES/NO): YES